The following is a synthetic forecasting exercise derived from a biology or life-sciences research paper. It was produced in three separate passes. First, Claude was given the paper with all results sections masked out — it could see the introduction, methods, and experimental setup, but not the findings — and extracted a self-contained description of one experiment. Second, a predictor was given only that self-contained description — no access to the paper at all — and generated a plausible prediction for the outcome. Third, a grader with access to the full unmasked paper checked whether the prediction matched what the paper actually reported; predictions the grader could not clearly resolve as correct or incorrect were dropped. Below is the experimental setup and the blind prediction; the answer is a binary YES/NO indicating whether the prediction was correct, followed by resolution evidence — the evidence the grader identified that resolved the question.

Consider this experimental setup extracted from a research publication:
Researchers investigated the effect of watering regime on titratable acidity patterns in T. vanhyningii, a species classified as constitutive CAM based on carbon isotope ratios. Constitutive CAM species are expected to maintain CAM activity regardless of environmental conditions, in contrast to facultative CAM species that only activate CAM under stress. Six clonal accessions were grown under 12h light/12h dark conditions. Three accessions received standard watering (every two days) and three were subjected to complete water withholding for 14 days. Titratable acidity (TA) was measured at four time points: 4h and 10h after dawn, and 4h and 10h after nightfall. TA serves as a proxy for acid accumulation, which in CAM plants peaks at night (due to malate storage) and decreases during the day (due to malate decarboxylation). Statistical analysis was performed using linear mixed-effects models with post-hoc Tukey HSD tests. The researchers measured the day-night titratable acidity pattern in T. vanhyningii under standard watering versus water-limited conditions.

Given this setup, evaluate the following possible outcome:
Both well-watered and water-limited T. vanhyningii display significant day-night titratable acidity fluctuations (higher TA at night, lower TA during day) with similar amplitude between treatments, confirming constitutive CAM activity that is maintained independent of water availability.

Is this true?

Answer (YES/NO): YES